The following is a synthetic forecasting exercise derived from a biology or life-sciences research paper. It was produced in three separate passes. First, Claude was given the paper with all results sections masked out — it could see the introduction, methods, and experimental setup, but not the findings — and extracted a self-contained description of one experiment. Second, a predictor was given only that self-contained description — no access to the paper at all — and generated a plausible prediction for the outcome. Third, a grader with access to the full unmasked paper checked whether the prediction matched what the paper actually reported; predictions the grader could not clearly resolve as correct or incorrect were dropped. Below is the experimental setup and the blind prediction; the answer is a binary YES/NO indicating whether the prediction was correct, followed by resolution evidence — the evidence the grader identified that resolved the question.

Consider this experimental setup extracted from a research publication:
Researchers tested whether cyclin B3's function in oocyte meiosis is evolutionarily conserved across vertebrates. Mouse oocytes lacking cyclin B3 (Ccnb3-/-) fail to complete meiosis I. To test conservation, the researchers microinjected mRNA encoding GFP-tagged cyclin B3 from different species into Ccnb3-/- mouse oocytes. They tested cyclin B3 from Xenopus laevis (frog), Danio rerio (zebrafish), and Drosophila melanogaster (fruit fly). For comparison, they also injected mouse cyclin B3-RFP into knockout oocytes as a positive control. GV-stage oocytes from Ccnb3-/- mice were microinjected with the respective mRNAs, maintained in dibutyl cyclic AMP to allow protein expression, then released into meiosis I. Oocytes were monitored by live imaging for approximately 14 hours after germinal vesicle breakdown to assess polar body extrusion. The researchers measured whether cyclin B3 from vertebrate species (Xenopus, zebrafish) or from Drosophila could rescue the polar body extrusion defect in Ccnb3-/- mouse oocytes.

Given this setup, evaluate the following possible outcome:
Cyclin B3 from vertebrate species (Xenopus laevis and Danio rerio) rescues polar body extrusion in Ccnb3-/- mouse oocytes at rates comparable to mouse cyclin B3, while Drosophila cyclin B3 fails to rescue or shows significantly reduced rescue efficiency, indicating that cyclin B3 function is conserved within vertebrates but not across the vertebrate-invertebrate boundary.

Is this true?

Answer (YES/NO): NO